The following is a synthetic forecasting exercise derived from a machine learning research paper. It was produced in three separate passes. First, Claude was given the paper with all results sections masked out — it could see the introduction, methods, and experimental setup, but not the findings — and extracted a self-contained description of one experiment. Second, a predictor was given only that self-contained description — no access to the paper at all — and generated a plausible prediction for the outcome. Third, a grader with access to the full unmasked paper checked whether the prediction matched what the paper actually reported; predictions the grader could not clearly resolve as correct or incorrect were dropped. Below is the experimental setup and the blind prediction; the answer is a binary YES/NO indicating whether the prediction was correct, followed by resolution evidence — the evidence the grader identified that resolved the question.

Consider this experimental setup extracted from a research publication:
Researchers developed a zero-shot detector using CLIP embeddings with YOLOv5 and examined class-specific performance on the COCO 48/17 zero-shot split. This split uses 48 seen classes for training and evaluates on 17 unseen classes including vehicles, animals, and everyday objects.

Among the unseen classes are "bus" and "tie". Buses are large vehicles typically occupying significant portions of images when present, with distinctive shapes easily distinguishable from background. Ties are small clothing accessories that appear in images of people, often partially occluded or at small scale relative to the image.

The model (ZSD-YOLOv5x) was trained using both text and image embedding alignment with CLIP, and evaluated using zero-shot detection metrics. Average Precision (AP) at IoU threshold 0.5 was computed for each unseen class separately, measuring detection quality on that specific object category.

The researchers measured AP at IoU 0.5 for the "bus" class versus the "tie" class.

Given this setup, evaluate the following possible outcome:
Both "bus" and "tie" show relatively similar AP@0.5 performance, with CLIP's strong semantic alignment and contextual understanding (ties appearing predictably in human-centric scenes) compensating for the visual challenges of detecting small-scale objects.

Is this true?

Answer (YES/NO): NO